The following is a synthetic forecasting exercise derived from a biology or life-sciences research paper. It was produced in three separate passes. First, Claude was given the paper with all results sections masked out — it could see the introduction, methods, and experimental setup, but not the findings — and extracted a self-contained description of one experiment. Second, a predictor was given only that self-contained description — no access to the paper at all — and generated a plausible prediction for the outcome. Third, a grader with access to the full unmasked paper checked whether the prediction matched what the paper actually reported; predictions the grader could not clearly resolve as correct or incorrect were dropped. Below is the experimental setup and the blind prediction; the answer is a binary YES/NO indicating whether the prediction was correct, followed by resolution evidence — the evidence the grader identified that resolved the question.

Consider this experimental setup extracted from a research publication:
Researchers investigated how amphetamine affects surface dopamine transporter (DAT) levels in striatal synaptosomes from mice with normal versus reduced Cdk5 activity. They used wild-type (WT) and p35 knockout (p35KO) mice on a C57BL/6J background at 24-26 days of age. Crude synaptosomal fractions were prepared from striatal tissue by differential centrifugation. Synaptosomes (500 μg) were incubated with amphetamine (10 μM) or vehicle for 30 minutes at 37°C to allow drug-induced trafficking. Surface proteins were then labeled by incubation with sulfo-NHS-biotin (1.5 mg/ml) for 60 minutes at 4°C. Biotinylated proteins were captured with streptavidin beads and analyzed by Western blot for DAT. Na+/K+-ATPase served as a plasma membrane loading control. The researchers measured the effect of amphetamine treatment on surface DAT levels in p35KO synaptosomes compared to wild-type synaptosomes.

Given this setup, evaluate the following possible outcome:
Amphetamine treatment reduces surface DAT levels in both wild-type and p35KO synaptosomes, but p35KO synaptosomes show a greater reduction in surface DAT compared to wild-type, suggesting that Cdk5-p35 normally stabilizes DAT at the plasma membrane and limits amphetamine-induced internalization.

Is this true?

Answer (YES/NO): NO